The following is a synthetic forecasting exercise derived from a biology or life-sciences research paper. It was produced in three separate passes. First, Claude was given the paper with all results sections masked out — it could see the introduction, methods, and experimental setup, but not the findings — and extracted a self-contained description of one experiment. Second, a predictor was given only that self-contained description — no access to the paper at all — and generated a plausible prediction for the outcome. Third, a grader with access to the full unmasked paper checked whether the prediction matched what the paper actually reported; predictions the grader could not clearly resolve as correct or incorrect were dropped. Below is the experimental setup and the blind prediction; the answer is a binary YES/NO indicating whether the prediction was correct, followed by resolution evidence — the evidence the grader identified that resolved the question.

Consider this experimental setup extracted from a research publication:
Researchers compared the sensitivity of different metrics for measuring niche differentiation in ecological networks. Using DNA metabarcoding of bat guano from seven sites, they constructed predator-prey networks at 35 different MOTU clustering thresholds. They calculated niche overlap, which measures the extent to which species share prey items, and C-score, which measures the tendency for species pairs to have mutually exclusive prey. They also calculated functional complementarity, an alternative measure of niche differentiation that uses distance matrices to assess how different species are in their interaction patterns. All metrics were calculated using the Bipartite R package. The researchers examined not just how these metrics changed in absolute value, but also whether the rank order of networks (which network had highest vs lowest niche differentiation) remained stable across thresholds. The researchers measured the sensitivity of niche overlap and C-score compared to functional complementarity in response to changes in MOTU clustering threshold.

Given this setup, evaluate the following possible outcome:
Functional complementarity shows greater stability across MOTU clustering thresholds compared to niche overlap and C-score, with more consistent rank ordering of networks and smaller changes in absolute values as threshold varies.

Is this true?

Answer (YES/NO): YES